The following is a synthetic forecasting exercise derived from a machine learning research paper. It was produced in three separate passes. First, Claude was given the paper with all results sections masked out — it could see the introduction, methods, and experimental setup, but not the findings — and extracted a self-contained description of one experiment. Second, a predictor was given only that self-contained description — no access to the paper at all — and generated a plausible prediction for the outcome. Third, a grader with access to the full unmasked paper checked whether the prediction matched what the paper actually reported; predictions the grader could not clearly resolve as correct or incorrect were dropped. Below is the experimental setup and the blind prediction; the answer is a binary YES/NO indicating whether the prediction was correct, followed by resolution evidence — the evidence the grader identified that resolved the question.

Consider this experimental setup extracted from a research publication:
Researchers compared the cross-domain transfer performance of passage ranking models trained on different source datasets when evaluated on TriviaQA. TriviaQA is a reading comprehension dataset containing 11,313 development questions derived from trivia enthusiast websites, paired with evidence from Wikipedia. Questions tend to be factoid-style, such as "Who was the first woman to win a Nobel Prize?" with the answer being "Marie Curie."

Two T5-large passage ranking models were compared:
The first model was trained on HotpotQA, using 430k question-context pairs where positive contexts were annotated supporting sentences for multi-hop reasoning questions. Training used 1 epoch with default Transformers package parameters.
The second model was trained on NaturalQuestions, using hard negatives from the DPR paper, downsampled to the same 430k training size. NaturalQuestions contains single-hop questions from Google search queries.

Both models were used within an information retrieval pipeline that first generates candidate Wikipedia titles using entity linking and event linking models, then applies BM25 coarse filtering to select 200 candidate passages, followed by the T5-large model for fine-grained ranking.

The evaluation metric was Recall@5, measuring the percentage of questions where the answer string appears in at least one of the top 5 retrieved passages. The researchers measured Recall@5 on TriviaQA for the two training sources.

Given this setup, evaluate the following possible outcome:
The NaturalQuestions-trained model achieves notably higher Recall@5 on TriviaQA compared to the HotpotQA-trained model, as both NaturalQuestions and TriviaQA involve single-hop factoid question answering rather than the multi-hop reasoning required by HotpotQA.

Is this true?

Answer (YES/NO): NO